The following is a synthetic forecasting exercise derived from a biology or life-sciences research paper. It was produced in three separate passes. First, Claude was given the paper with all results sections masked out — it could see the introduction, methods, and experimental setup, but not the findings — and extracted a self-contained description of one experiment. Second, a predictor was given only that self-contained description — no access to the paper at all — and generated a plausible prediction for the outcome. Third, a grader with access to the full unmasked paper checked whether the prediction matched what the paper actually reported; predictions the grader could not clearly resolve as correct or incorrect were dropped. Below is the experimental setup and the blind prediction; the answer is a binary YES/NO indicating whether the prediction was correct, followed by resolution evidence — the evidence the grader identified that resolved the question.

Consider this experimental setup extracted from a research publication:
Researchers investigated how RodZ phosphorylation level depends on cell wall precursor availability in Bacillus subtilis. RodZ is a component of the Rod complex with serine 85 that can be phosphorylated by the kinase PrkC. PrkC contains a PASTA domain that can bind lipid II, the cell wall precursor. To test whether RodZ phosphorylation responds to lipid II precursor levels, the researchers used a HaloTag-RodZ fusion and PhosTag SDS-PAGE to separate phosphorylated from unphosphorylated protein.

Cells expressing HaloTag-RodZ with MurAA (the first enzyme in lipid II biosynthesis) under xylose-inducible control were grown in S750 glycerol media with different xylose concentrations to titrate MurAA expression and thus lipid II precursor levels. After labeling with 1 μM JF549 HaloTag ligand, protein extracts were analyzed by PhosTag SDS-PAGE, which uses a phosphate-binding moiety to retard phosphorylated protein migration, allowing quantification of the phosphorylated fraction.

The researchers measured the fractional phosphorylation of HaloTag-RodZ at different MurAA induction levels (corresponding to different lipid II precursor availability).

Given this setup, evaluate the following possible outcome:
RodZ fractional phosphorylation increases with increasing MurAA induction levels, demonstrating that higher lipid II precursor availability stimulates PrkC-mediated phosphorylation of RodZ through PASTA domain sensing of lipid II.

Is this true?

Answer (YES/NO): YES